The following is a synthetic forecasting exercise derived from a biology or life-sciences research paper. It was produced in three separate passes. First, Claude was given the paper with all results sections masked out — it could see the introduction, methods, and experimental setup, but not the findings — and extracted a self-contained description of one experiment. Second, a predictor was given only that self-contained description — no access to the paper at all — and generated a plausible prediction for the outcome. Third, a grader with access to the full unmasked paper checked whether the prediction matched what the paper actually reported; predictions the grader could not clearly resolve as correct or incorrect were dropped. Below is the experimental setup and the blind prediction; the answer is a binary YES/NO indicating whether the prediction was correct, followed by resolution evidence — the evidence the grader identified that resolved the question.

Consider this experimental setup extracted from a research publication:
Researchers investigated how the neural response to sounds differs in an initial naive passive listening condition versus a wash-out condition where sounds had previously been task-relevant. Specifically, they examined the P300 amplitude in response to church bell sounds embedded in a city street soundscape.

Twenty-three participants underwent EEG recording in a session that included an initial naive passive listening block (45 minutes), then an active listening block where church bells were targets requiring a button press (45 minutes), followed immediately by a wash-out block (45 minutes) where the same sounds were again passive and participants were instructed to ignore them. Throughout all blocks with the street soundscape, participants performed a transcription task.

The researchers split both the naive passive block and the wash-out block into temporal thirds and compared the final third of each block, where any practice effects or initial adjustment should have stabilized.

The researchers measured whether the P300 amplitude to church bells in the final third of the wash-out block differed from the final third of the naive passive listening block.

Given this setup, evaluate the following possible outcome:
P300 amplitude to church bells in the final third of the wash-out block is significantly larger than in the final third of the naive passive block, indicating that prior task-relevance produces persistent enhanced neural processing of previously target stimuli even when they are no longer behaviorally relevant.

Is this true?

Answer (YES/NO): NO